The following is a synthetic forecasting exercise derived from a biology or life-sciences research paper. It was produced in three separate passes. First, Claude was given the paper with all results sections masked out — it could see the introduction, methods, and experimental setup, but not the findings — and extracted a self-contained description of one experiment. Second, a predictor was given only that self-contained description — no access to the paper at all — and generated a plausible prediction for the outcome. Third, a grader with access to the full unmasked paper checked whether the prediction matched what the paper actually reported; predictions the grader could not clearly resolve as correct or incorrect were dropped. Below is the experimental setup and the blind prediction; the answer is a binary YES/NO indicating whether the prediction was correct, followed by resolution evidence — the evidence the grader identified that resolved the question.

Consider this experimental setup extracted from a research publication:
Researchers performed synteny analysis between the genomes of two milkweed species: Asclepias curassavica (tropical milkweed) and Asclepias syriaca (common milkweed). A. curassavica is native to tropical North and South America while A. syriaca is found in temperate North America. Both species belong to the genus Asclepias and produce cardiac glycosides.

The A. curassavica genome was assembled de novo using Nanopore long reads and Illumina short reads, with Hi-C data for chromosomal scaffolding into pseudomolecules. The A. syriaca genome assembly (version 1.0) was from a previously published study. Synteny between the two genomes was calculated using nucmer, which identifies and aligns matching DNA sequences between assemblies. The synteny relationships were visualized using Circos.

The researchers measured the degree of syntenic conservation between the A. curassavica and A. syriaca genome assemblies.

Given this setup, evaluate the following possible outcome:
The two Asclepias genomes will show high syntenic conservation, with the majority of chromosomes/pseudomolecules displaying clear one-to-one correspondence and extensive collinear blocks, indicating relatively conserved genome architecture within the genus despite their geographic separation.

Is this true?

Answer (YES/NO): YES